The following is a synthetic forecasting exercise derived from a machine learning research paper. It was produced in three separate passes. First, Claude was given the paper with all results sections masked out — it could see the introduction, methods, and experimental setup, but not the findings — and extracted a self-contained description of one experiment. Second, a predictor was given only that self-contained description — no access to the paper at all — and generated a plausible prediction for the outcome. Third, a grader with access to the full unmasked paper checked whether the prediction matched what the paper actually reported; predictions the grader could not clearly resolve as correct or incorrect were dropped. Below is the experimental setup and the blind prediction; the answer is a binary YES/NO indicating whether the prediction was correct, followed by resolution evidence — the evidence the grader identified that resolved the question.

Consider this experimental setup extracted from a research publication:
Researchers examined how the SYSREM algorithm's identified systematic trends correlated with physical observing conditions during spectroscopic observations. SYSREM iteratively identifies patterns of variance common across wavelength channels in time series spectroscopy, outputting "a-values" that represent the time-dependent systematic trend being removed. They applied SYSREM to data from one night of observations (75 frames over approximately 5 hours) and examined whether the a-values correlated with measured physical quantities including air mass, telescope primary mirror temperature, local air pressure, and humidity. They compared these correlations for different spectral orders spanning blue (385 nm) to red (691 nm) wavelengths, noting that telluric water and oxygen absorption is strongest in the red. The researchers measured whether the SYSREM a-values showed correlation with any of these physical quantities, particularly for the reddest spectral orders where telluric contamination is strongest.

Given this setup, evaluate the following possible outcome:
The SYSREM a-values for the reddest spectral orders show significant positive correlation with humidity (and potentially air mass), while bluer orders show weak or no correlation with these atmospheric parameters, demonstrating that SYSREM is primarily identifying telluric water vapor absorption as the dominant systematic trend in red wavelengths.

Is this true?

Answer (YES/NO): NO